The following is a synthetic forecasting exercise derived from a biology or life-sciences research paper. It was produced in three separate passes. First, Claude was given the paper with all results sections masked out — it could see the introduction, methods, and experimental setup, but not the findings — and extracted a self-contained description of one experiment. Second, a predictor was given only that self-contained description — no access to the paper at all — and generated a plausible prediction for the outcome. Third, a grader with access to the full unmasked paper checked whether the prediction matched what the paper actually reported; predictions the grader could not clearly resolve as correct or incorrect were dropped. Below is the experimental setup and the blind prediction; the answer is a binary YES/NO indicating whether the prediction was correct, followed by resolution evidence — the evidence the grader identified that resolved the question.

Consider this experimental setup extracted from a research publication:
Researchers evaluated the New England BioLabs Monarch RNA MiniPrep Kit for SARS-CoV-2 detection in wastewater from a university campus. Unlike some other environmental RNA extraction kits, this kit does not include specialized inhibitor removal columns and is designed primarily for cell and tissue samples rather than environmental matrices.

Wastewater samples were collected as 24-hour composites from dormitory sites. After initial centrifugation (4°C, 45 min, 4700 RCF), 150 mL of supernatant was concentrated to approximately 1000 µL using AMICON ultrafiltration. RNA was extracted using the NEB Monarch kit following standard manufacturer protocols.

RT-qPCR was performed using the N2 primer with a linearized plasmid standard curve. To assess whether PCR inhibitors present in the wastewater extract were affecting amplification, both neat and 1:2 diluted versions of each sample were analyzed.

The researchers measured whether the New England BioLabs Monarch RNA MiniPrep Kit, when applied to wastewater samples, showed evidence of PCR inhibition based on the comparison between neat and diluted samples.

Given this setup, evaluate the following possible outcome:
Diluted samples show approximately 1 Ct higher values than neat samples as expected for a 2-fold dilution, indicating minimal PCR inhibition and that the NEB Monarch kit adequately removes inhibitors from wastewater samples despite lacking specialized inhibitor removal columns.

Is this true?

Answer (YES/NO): NO